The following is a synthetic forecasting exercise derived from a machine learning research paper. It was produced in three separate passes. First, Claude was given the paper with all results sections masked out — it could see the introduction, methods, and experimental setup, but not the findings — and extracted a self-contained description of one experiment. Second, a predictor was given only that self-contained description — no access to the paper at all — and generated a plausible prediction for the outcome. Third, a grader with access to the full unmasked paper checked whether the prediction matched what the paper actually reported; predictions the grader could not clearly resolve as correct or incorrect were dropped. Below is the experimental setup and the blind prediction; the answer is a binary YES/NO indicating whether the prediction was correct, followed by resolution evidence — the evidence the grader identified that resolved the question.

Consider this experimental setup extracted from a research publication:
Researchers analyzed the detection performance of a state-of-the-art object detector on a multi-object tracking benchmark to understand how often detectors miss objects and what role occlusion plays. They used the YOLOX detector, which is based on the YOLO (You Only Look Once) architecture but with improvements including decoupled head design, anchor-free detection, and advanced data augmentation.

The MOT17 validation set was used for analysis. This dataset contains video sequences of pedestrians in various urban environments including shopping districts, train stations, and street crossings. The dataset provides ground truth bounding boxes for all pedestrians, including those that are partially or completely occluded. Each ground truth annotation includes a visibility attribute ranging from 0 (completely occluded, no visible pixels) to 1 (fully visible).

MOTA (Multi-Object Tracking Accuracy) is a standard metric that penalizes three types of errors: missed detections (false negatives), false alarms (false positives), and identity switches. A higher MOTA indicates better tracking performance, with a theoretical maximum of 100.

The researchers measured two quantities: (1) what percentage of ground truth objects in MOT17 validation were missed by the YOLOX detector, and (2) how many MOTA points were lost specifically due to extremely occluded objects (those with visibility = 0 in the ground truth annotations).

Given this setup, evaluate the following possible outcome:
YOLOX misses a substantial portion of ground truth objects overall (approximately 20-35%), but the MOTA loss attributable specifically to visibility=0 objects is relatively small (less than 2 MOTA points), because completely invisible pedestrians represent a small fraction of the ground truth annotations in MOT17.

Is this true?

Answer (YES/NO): NO